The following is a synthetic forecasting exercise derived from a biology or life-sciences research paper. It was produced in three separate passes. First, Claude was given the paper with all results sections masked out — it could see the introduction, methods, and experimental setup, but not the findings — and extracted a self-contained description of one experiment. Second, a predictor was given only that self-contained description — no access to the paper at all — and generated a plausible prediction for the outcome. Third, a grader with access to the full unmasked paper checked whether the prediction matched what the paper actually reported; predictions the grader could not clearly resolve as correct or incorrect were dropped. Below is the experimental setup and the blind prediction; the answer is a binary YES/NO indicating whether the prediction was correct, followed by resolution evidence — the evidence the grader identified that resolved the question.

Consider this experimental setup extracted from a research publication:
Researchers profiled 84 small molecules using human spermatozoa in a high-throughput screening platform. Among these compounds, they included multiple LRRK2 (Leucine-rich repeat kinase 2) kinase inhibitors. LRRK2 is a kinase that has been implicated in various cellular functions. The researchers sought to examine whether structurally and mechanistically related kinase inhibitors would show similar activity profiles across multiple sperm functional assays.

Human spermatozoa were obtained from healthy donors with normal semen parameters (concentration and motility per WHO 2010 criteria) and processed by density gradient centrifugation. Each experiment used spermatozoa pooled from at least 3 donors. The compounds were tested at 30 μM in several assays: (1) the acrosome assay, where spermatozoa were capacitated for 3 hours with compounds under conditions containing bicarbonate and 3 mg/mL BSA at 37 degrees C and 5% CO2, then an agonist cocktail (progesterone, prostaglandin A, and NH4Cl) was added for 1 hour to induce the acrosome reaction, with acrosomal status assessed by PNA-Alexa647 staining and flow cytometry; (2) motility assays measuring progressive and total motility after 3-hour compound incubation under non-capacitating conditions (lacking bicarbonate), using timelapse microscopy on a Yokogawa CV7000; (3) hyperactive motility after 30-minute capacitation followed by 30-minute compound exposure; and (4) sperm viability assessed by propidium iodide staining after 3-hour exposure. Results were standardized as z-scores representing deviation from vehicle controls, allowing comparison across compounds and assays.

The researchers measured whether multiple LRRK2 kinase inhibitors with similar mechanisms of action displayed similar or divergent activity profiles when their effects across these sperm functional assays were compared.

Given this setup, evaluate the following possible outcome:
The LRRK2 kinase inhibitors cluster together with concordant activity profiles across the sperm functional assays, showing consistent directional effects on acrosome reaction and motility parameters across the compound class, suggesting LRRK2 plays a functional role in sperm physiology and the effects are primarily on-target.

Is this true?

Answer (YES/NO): NO